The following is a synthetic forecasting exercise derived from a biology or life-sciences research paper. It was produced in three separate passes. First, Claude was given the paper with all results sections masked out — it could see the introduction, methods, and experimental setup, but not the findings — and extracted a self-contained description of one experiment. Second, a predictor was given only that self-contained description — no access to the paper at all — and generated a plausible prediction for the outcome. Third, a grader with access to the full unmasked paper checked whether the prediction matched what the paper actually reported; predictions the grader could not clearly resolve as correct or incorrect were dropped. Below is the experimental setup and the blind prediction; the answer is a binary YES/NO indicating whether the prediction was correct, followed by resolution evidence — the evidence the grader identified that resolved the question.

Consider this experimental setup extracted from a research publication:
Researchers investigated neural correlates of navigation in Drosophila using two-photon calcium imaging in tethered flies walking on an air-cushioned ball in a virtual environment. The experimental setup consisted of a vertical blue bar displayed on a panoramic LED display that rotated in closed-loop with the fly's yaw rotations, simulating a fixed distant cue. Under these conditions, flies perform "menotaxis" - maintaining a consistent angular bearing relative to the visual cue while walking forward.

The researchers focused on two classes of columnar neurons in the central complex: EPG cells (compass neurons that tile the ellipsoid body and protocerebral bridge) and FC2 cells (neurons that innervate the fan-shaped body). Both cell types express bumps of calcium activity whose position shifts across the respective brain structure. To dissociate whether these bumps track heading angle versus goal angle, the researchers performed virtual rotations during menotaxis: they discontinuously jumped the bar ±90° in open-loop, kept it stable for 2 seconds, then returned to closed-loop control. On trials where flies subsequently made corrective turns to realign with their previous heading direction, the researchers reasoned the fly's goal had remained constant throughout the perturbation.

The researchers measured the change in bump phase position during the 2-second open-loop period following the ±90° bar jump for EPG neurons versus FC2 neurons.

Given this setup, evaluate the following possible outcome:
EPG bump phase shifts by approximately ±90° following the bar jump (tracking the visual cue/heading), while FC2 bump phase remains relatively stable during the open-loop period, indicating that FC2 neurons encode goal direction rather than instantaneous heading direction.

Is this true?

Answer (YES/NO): YES